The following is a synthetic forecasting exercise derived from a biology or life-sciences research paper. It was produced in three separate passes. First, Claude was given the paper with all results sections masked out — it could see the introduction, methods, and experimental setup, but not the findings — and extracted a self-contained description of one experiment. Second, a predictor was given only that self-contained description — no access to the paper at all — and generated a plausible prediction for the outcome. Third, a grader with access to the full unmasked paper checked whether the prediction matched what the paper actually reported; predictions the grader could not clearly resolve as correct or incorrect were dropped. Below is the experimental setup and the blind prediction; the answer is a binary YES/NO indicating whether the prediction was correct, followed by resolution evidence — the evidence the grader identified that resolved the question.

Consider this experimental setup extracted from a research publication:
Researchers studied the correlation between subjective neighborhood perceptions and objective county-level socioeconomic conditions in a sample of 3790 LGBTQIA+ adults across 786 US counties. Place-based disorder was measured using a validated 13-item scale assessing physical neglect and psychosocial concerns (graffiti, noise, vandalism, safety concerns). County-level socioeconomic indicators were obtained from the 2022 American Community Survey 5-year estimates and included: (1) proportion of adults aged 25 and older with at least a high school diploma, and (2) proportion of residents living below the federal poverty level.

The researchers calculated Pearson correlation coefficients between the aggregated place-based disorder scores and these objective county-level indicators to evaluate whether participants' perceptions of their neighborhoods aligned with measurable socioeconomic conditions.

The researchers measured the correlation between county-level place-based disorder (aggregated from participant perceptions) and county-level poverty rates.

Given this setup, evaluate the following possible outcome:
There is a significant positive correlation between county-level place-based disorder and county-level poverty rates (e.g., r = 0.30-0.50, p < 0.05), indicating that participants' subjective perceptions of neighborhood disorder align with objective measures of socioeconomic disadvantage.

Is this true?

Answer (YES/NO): NO